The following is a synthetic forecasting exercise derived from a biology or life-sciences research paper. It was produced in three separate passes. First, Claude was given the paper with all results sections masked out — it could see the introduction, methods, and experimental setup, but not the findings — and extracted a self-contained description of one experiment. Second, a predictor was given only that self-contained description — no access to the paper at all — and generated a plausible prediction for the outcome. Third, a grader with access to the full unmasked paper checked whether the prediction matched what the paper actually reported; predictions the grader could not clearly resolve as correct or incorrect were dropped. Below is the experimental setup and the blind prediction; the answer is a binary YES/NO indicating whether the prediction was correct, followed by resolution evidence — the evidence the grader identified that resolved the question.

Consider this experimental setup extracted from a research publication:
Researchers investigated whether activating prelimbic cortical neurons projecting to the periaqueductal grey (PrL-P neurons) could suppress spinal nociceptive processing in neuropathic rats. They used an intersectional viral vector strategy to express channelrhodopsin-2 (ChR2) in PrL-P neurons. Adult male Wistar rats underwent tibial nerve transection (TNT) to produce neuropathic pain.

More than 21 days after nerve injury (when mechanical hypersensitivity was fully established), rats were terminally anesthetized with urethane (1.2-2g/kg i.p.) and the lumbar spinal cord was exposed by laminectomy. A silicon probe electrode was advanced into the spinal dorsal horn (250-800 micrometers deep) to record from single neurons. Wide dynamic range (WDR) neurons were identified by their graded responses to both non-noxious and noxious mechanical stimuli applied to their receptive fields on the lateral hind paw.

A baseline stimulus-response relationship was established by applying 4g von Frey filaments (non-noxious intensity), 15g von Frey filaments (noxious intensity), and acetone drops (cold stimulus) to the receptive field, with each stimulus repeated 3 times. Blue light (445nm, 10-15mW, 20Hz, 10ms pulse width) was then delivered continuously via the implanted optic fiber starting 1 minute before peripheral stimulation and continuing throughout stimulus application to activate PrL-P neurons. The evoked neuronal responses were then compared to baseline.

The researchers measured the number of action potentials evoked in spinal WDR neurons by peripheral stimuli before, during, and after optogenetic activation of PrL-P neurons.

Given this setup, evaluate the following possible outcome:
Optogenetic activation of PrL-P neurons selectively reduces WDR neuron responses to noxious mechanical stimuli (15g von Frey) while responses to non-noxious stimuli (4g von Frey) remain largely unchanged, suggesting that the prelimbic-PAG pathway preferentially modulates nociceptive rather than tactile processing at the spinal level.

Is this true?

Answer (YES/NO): NO